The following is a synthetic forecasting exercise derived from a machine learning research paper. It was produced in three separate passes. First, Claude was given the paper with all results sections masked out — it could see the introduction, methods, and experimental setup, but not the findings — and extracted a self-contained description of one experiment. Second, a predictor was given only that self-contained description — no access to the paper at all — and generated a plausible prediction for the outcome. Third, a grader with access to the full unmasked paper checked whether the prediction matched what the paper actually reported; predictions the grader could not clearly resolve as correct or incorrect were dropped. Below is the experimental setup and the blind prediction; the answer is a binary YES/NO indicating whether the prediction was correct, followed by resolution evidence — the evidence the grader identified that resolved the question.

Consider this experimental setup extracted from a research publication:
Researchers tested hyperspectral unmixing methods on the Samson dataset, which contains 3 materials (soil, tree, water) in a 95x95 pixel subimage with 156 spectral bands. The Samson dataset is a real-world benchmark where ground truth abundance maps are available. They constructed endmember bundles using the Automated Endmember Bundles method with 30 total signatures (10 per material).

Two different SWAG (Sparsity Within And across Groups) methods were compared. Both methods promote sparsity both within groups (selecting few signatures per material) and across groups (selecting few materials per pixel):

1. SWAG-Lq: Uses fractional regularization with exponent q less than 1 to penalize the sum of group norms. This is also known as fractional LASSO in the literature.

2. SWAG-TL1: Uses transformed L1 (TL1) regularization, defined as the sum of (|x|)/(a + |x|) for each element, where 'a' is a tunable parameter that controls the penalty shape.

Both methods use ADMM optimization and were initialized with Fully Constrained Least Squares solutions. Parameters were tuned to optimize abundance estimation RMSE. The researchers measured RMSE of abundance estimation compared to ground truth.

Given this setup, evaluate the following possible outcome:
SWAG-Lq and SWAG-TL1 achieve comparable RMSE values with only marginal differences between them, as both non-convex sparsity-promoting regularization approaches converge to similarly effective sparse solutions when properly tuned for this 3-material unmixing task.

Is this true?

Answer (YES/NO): YES